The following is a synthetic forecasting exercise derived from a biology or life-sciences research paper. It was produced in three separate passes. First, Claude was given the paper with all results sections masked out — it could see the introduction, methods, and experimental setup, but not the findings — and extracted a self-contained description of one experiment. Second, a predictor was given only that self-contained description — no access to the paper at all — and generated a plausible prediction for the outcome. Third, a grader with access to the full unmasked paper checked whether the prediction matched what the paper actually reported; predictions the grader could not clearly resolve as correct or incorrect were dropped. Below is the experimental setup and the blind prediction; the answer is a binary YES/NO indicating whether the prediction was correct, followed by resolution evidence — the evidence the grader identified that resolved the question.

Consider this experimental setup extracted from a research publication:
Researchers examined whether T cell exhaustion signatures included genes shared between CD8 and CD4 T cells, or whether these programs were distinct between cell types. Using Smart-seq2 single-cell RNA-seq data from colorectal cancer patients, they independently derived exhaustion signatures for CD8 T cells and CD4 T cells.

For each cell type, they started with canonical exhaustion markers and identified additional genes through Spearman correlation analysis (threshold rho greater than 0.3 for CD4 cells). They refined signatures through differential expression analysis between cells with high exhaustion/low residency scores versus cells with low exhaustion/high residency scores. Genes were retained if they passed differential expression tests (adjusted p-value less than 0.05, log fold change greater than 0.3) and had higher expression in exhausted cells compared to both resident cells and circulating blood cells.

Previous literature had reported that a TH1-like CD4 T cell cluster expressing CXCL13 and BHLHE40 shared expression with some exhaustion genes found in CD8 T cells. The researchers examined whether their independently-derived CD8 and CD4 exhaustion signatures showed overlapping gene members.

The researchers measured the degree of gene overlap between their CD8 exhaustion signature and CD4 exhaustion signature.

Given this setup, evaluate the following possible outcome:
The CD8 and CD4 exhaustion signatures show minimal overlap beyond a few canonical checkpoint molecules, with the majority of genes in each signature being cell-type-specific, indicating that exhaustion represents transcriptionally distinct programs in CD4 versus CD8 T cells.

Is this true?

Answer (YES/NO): YES